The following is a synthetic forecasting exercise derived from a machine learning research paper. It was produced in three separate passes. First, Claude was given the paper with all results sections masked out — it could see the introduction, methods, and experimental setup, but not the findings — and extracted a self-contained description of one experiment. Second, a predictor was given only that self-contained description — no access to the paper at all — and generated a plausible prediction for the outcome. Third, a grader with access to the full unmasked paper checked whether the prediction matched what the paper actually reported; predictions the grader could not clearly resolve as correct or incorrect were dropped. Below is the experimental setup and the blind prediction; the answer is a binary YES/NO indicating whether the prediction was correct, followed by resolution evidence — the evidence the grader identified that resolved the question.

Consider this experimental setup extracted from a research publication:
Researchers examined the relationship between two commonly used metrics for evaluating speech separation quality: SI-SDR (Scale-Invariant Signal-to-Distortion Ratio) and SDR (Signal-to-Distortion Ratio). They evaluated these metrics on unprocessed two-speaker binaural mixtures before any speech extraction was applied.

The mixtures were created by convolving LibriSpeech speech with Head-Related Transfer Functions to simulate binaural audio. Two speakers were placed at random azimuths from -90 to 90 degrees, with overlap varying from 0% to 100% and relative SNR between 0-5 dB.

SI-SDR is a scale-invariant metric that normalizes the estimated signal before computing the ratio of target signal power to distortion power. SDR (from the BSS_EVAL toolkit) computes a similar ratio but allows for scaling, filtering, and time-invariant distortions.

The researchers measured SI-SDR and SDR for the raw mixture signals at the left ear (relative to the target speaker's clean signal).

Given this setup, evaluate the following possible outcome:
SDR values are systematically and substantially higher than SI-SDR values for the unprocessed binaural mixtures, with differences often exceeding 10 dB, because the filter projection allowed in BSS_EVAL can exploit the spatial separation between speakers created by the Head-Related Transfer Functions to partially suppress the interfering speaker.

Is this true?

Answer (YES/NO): YES